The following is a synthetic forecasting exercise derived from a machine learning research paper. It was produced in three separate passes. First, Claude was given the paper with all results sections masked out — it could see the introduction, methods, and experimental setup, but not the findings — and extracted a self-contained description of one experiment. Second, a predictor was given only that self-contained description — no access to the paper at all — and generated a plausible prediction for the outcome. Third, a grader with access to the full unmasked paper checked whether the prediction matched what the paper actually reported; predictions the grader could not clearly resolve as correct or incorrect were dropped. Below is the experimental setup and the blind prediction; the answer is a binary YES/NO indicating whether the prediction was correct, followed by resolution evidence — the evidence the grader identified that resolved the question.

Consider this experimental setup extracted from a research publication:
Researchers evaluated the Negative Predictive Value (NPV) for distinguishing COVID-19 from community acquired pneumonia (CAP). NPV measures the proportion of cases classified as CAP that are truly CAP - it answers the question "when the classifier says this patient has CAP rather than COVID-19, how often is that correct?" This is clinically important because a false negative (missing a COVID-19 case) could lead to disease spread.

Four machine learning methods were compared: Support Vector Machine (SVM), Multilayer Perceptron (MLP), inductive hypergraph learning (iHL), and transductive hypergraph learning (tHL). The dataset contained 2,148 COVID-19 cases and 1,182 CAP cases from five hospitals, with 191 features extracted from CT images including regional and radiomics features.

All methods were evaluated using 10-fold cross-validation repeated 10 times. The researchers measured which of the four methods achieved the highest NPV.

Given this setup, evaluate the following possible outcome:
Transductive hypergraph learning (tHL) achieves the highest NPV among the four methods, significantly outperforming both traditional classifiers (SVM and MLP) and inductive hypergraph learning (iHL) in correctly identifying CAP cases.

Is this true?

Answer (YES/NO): NO